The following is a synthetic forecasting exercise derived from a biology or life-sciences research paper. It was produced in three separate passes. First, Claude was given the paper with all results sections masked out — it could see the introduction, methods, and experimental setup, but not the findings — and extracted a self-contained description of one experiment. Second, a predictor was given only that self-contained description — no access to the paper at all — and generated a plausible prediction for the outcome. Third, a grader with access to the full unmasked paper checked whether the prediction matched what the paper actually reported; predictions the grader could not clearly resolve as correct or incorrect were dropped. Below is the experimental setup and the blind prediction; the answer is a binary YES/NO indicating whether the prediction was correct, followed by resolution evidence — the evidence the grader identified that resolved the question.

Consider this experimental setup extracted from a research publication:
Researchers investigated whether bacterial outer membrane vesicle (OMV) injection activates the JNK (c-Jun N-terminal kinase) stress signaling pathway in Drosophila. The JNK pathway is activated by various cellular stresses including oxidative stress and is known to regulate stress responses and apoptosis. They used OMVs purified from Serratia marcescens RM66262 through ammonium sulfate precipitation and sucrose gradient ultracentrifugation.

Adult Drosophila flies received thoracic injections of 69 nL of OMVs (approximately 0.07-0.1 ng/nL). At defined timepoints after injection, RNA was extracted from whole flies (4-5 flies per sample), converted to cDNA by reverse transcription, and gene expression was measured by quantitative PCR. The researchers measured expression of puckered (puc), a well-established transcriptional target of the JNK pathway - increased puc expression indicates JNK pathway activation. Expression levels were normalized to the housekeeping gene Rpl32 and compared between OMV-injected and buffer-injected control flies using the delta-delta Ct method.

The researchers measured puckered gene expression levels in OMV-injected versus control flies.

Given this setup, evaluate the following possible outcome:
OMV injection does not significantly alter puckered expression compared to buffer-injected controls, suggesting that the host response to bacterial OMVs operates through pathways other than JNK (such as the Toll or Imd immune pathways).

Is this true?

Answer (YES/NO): NO